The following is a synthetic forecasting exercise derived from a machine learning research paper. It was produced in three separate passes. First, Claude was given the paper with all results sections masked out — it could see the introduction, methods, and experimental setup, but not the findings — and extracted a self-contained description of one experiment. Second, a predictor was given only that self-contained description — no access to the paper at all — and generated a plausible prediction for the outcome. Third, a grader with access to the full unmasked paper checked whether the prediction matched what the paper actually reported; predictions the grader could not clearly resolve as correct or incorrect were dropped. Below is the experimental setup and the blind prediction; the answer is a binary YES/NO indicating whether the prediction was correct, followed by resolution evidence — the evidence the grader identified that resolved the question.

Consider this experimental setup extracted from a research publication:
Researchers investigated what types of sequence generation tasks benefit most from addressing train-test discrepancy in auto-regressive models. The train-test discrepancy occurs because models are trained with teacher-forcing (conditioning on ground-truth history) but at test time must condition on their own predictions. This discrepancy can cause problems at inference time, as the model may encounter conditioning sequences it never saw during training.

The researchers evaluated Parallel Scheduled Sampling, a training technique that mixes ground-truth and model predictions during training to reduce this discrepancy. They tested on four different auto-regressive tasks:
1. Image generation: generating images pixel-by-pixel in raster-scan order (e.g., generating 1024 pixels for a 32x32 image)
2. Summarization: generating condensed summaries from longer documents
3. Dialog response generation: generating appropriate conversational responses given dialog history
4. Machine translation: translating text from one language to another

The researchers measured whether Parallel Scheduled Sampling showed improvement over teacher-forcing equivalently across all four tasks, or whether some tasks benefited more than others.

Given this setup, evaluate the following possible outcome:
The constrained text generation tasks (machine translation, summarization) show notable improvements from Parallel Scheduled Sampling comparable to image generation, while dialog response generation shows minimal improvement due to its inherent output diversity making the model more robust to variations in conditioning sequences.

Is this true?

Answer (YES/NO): NO